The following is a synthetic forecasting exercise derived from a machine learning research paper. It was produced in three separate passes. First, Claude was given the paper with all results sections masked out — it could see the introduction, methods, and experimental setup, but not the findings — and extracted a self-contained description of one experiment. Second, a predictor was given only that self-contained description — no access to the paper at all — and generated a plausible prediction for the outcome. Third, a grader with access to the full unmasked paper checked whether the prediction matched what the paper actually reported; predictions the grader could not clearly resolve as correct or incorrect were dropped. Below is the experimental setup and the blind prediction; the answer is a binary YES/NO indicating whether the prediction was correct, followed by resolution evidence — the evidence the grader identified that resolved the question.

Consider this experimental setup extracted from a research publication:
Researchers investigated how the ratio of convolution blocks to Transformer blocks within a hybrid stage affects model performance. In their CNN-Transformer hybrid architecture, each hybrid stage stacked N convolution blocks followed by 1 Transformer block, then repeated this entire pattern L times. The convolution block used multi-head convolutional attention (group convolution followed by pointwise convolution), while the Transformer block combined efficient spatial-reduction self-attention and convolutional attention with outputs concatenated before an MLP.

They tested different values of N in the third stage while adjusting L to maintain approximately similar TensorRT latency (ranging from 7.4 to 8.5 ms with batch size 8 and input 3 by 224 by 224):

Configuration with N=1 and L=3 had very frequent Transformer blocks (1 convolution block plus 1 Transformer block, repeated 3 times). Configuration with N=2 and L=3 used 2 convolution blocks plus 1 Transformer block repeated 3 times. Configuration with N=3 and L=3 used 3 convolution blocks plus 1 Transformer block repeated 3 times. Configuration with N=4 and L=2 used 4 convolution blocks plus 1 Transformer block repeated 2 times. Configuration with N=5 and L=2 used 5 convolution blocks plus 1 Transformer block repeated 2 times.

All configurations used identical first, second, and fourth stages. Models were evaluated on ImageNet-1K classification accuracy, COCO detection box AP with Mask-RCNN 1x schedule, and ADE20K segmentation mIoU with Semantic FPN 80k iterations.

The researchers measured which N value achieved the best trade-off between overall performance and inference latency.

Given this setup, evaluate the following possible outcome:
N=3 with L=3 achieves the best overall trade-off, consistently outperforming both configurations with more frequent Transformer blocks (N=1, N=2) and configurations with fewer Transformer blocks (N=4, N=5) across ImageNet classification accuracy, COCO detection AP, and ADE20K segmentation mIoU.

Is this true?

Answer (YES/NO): NO